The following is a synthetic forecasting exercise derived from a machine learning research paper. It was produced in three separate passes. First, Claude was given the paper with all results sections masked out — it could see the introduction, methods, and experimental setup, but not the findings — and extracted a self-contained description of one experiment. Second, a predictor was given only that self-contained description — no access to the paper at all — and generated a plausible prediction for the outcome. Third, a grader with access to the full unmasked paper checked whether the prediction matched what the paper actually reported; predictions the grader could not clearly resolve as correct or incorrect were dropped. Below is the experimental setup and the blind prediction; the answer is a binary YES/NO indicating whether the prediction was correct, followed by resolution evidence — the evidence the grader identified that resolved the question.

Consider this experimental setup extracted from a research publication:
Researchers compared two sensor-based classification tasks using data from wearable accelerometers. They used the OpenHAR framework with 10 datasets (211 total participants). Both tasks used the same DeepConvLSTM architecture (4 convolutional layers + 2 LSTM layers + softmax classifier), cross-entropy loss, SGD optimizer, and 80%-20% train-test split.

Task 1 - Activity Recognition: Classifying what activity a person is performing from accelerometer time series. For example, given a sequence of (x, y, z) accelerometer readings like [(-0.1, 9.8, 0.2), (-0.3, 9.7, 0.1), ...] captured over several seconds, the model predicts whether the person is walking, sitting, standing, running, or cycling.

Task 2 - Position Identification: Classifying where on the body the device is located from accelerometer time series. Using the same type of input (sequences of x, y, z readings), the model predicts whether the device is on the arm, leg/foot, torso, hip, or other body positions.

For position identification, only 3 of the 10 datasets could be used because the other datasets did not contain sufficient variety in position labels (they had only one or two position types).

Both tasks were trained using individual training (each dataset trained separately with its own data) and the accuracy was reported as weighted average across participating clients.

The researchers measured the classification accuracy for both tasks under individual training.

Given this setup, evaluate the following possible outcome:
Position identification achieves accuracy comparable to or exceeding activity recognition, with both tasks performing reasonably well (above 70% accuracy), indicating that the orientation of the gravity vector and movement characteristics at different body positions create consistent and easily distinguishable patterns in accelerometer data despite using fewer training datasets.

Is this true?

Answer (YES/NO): NO